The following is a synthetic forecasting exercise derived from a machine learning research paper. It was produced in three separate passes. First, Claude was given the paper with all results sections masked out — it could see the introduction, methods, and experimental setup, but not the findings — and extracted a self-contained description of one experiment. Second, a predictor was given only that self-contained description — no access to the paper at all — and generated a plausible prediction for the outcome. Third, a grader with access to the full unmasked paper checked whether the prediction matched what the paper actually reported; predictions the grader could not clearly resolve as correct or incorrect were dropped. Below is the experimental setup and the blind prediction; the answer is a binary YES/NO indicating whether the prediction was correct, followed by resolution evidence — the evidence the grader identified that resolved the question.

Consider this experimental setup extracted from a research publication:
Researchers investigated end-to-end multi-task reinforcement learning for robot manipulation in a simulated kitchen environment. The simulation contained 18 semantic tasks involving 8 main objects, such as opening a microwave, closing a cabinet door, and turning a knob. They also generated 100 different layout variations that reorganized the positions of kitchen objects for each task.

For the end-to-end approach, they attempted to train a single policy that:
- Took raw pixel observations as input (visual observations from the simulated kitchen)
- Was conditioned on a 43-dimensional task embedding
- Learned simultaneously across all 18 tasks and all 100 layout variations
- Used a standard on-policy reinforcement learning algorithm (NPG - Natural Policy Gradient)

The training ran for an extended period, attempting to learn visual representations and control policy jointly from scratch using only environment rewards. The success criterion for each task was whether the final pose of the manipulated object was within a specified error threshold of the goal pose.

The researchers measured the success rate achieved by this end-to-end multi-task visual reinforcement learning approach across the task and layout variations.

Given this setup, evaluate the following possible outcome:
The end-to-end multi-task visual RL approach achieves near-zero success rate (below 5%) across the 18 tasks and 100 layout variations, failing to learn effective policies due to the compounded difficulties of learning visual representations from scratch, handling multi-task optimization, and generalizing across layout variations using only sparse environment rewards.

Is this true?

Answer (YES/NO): YES